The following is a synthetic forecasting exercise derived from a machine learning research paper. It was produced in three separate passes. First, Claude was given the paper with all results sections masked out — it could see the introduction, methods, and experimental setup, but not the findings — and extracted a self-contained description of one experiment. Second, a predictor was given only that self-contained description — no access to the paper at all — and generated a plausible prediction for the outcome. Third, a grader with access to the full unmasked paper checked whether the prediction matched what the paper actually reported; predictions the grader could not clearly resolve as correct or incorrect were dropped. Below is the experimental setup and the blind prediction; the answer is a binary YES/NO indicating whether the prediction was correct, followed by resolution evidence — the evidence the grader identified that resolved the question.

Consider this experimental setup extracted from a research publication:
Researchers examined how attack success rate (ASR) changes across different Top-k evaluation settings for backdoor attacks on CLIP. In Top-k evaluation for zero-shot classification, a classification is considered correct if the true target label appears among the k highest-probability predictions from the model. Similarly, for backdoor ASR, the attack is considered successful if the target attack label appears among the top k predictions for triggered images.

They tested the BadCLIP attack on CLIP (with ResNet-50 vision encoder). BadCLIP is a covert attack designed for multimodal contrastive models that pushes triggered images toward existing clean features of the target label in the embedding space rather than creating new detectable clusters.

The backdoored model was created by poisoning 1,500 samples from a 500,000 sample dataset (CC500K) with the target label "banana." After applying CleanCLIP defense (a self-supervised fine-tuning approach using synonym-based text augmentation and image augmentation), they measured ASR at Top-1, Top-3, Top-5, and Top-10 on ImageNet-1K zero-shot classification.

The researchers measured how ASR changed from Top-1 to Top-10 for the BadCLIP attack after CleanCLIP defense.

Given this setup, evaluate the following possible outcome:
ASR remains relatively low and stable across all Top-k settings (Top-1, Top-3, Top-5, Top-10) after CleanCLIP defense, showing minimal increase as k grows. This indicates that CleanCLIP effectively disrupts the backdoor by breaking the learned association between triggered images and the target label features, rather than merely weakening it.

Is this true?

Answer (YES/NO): NO